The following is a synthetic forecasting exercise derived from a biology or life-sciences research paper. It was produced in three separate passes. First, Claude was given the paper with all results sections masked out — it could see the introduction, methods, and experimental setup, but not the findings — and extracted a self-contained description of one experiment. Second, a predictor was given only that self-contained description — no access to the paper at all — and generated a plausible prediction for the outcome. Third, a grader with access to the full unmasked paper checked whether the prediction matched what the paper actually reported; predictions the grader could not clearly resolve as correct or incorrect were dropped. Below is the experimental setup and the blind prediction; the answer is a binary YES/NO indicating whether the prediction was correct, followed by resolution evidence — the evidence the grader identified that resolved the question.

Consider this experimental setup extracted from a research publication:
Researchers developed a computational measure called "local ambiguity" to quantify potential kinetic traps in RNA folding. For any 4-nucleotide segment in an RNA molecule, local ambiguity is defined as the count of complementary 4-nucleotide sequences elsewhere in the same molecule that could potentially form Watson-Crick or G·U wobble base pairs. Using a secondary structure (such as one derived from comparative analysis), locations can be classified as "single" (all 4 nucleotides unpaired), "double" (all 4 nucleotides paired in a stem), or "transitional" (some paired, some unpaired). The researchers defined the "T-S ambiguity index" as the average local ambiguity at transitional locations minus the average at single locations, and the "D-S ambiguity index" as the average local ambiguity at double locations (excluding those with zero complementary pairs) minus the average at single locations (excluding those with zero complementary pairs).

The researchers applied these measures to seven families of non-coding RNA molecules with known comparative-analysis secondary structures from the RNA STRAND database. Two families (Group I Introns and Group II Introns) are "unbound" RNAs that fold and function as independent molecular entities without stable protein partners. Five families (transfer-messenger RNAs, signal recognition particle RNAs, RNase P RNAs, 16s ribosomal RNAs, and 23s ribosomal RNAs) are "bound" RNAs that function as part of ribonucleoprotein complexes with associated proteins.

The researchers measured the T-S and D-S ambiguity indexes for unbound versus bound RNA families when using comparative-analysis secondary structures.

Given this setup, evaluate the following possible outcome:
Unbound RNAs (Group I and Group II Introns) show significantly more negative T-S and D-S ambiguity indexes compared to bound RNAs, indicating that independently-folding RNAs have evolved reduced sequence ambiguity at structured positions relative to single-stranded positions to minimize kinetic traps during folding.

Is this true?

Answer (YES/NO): NO